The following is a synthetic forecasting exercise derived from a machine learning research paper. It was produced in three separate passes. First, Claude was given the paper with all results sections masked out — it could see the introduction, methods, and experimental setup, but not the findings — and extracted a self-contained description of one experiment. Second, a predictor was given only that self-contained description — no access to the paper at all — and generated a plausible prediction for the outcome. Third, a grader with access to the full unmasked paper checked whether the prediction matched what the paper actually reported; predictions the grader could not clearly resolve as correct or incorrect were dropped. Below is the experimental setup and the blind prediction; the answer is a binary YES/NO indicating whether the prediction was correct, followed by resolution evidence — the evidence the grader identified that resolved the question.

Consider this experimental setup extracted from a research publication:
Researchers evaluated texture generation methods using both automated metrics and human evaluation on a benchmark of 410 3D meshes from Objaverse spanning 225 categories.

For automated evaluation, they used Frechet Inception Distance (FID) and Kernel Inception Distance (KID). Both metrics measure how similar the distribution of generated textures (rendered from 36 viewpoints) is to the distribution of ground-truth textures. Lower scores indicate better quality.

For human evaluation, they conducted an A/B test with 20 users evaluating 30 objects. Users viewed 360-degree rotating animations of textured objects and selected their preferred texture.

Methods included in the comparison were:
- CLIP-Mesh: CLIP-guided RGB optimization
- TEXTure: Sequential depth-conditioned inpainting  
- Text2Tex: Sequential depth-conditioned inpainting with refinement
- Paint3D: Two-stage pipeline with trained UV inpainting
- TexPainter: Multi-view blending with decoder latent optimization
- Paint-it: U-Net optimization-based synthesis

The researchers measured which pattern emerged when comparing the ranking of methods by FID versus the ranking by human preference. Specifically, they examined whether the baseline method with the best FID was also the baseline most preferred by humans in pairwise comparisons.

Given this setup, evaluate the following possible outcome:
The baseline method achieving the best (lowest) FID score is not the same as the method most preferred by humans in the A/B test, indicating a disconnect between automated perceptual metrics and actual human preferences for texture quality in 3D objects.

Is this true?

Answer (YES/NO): YES